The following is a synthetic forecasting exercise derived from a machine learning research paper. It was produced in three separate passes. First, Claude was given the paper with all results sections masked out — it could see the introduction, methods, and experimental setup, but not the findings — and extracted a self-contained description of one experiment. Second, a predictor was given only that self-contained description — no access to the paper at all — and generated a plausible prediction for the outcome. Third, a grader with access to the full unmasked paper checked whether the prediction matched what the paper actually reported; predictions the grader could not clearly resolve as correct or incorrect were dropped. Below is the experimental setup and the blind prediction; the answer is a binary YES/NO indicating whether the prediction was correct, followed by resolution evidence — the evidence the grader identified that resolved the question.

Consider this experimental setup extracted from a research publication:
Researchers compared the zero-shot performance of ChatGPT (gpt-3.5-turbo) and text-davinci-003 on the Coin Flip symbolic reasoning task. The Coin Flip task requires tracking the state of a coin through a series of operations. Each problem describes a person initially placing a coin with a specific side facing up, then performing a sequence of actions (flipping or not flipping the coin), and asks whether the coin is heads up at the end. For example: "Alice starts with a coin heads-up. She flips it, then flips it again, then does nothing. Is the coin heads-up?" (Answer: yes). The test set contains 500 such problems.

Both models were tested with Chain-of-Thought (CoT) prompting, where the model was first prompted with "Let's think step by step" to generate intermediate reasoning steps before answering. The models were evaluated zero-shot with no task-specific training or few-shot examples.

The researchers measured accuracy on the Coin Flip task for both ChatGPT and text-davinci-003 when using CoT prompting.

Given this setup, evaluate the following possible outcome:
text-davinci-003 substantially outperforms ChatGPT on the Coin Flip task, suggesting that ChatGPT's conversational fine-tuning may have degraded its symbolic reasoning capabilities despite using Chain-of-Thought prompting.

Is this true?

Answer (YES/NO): YES